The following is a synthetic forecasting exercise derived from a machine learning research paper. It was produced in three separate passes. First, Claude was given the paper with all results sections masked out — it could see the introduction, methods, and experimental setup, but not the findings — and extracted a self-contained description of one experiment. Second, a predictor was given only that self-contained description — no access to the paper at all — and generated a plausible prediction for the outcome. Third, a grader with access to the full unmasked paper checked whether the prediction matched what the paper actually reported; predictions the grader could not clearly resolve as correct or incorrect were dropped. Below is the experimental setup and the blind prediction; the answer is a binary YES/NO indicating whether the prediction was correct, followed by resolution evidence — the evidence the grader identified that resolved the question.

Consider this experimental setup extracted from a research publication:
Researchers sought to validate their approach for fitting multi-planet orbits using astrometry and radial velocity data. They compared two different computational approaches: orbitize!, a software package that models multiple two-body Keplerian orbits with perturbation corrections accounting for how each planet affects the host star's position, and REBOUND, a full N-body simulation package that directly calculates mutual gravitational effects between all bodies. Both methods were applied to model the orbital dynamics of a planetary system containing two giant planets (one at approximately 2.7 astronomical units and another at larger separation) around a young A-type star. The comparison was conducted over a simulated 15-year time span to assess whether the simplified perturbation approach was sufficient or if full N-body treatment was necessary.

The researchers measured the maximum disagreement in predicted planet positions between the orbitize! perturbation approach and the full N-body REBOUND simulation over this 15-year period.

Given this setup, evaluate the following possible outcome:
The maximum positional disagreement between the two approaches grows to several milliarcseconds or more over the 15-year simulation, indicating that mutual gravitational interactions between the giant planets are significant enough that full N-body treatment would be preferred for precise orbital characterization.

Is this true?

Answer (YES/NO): NO